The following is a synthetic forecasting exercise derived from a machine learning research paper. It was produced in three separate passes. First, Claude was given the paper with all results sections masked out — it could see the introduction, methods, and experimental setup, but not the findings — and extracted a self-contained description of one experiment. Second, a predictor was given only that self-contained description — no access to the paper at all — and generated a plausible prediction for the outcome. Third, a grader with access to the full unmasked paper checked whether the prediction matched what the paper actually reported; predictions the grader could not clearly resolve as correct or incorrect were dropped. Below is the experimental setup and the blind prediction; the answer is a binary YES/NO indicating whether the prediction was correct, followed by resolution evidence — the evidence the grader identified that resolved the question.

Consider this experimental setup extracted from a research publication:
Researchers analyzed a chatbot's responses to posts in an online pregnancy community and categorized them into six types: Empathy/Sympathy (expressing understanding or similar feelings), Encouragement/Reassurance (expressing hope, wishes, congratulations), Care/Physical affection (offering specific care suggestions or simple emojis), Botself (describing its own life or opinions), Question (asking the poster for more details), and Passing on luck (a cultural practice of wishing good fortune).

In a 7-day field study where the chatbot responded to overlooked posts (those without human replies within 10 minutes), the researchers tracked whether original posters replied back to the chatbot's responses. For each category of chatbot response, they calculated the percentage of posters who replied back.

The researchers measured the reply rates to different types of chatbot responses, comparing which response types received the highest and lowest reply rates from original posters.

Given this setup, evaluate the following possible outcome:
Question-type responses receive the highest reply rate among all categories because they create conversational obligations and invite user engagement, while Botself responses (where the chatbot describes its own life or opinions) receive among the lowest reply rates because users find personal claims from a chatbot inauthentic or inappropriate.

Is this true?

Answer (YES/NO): NO